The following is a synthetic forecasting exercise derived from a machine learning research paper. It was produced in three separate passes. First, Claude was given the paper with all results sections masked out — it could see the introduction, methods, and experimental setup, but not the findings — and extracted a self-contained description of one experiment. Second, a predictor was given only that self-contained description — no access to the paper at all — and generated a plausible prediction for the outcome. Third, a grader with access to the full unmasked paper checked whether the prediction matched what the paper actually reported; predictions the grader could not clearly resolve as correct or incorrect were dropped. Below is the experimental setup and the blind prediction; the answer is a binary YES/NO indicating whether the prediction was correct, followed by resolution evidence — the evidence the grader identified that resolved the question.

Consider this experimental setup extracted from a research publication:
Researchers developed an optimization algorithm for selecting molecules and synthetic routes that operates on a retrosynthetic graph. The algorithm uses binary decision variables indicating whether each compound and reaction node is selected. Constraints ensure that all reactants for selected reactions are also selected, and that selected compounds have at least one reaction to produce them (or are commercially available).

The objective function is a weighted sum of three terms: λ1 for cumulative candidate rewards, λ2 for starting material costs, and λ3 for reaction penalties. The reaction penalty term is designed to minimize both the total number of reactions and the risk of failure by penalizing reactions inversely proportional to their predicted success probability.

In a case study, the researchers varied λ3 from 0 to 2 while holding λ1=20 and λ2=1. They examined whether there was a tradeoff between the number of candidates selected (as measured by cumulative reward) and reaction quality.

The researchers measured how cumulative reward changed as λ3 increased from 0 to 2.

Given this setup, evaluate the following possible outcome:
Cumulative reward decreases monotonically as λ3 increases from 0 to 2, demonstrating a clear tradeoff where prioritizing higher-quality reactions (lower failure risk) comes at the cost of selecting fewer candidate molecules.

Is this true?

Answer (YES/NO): NO